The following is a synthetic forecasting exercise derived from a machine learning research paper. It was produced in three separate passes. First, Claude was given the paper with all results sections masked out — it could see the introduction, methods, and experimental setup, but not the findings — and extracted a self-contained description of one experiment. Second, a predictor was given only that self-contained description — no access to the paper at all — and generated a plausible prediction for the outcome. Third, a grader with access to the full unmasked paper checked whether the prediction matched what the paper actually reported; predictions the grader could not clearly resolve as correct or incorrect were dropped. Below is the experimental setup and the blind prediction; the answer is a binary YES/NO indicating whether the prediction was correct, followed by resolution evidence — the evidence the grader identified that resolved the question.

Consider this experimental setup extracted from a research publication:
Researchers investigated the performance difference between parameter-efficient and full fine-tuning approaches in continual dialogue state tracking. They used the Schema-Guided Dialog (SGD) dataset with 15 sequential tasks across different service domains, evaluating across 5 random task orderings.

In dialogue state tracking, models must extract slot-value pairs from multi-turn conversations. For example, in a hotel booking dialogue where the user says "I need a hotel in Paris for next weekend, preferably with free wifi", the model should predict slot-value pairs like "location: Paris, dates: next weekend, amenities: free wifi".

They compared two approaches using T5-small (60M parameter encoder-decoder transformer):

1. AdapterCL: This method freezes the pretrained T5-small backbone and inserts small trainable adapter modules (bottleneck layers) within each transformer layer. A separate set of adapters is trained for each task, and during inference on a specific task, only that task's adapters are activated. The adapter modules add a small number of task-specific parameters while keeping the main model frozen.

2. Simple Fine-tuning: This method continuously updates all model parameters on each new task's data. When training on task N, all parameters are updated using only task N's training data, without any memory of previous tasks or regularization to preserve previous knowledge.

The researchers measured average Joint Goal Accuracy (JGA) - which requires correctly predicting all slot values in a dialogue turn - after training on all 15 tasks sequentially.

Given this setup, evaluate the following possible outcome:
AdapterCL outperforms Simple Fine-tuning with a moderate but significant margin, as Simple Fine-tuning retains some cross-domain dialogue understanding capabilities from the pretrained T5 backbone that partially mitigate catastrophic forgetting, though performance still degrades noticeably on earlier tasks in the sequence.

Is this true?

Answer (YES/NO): YES